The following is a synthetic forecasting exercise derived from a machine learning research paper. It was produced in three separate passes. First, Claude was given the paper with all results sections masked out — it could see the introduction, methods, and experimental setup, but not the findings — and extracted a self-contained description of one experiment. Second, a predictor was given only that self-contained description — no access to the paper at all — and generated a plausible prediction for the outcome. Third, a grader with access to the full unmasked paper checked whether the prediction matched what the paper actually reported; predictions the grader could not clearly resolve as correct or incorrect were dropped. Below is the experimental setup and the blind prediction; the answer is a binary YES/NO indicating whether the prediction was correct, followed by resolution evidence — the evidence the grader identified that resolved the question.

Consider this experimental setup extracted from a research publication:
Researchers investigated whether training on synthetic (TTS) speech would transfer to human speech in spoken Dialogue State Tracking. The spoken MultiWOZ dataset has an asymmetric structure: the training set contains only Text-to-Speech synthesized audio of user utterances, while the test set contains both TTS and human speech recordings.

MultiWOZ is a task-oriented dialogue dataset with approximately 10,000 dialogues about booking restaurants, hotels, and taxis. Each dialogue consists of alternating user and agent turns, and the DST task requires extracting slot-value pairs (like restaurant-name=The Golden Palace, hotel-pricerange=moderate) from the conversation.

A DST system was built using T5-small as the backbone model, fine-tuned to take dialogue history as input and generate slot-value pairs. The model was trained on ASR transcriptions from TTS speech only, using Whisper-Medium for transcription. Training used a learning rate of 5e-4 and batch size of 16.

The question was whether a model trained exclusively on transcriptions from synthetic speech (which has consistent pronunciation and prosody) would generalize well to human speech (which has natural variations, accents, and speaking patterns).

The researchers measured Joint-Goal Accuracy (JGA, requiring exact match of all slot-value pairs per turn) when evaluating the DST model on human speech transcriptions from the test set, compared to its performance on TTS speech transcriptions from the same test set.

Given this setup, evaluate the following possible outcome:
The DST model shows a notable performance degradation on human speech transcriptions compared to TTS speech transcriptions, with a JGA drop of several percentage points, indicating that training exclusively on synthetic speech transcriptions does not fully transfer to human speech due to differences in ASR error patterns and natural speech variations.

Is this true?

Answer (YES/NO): YES